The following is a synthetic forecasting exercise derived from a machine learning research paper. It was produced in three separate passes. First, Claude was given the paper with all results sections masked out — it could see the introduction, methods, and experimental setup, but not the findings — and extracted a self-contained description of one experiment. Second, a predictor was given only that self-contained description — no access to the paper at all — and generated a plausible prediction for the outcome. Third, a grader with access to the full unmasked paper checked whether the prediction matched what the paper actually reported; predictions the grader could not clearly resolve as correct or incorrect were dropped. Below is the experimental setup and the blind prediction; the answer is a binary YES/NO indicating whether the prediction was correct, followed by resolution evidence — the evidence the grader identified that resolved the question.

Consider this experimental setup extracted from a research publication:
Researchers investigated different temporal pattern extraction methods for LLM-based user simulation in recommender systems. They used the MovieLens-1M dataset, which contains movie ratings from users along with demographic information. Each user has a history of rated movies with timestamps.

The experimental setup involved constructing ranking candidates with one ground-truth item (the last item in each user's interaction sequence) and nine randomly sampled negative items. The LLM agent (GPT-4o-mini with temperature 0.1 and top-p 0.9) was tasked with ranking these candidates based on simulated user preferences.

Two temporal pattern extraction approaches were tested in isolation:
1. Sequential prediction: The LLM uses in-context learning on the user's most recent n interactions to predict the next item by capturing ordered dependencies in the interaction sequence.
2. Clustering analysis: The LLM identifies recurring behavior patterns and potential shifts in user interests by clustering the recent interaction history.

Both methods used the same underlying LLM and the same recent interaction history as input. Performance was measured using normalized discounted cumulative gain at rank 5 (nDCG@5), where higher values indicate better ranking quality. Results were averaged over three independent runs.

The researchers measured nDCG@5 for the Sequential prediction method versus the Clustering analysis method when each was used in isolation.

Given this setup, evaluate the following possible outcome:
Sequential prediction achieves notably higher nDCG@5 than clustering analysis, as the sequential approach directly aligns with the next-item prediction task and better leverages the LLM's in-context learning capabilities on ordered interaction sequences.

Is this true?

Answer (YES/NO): NO